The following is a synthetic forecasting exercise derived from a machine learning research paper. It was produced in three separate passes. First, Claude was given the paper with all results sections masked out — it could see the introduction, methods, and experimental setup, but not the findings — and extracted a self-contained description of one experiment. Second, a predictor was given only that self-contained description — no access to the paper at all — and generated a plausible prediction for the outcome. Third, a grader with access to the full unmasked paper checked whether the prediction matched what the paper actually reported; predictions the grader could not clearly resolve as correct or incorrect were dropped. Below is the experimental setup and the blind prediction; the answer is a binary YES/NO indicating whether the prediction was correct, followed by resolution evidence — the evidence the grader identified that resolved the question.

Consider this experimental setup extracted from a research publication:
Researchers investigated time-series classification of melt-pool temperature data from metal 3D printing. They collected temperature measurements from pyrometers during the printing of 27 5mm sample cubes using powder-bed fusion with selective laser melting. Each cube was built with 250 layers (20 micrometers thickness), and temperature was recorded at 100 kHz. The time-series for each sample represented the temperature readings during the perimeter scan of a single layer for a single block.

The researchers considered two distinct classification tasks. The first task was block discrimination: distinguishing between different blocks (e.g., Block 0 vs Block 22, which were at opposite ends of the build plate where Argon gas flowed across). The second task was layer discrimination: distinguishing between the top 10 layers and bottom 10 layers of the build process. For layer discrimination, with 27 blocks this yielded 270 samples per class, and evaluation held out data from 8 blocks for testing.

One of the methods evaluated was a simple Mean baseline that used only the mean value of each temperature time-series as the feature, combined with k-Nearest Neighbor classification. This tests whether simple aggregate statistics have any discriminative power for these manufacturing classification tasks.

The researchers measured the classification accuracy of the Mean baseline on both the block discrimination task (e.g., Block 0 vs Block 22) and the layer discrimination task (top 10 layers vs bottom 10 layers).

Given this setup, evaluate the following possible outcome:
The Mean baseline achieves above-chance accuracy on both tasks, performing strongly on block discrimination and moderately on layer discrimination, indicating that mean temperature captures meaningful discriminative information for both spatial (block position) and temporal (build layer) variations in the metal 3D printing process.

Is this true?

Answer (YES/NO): NO